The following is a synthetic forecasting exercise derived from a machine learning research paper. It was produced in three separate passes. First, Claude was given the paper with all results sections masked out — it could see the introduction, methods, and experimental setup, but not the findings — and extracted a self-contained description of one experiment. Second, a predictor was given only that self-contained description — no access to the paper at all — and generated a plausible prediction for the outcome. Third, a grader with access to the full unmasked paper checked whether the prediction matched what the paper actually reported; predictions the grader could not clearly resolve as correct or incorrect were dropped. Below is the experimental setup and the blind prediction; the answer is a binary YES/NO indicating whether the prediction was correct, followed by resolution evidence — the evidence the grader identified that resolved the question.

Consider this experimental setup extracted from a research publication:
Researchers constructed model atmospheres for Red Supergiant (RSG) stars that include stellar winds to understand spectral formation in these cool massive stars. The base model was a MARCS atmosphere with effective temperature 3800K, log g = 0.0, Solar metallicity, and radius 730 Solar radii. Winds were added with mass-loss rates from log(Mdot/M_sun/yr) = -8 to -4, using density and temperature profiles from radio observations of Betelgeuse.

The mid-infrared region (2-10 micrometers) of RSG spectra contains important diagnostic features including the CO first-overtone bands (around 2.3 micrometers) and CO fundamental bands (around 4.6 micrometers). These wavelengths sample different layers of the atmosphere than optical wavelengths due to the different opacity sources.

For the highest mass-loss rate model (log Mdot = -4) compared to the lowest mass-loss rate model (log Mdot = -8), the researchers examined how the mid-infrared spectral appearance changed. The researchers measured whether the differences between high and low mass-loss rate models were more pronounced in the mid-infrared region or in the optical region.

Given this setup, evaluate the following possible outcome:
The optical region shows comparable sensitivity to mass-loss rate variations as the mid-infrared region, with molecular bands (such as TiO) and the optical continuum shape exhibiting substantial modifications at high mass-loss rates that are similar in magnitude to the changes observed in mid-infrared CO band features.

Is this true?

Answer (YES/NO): YES